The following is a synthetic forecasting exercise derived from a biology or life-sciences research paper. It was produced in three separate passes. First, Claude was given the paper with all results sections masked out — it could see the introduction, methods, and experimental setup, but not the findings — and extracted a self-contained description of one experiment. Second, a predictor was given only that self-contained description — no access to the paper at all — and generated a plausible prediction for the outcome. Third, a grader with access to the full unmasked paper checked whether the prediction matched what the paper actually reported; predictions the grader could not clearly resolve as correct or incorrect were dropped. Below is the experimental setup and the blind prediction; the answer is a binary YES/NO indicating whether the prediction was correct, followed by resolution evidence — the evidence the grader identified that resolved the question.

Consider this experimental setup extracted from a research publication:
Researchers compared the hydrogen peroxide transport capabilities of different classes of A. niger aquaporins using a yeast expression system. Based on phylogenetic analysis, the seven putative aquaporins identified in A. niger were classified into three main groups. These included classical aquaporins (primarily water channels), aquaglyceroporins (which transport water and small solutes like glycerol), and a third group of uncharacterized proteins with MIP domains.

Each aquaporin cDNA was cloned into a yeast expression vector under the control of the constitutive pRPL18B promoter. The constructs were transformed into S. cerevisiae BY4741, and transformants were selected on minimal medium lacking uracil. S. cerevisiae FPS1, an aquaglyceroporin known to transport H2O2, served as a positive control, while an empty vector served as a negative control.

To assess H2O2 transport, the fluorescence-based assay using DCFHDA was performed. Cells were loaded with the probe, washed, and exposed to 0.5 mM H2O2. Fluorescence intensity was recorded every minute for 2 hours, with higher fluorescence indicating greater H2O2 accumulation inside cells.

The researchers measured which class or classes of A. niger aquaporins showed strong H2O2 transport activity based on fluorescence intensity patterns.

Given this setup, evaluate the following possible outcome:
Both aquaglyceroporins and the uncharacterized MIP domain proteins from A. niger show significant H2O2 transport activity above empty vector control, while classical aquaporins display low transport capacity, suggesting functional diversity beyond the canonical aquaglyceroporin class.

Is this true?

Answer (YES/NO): NO